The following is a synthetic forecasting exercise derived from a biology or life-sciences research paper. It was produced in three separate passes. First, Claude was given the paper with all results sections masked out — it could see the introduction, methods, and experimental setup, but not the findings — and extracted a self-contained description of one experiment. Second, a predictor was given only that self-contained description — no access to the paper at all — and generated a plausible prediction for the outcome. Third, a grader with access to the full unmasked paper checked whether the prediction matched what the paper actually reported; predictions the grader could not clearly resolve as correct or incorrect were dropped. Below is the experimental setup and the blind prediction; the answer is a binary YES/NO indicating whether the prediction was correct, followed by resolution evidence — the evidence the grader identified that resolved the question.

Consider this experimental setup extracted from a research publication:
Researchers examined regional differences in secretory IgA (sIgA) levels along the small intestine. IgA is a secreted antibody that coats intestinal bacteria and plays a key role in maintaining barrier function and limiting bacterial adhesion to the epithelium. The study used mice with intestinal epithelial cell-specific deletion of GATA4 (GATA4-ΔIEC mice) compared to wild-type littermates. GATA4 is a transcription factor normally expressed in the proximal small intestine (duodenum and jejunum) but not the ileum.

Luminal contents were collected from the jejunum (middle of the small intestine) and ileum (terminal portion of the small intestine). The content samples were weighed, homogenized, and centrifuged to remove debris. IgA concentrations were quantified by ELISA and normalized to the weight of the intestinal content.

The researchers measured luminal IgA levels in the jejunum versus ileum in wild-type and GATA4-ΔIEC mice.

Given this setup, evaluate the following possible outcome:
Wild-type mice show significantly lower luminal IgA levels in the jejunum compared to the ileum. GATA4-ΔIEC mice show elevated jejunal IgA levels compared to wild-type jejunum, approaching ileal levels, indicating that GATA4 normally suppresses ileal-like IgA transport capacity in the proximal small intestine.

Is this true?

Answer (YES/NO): NO